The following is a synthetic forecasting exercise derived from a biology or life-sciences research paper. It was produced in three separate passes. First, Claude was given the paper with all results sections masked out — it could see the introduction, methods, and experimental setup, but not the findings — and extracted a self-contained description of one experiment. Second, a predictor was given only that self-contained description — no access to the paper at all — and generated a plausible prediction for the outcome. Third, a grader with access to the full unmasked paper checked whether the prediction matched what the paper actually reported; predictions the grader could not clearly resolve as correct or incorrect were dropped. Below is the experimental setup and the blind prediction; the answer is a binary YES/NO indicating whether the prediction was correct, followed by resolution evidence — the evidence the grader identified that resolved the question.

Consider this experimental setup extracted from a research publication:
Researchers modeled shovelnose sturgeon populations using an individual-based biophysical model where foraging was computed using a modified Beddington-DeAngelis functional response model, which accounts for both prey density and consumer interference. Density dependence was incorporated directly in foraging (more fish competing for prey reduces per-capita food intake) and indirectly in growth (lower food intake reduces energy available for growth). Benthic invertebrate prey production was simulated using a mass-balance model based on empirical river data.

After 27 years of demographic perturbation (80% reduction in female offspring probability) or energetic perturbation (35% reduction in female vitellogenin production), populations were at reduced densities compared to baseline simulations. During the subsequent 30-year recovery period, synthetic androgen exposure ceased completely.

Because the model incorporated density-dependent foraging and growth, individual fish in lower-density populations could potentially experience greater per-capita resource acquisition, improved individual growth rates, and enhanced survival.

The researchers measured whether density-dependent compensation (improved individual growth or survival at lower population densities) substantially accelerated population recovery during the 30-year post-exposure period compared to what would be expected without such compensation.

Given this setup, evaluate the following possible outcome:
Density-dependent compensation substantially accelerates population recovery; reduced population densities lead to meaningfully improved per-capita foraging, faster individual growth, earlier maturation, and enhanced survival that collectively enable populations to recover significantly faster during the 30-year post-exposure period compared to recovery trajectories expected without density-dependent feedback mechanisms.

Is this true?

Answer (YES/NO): NO